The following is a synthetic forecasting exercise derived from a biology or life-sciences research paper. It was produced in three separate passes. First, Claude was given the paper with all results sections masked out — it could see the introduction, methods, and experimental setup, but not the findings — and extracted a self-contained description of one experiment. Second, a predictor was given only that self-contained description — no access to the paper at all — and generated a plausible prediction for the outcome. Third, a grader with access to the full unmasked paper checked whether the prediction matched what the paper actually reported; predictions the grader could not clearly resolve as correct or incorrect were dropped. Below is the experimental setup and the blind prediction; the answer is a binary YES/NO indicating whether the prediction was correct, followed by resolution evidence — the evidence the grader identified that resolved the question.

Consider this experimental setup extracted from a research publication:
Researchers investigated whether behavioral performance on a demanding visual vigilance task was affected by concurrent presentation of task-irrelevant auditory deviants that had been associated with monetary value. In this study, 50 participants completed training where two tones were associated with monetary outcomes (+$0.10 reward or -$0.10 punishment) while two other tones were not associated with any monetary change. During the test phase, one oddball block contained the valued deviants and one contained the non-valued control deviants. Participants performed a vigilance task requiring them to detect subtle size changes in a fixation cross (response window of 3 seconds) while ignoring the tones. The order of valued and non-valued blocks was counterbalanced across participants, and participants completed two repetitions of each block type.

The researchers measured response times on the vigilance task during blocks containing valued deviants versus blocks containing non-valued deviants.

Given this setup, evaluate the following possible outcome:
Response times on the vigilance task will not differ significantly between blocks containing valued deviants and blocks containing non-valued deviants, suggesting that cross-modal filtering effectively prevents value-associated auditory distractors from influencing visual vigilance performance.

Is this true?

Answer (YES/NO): NO